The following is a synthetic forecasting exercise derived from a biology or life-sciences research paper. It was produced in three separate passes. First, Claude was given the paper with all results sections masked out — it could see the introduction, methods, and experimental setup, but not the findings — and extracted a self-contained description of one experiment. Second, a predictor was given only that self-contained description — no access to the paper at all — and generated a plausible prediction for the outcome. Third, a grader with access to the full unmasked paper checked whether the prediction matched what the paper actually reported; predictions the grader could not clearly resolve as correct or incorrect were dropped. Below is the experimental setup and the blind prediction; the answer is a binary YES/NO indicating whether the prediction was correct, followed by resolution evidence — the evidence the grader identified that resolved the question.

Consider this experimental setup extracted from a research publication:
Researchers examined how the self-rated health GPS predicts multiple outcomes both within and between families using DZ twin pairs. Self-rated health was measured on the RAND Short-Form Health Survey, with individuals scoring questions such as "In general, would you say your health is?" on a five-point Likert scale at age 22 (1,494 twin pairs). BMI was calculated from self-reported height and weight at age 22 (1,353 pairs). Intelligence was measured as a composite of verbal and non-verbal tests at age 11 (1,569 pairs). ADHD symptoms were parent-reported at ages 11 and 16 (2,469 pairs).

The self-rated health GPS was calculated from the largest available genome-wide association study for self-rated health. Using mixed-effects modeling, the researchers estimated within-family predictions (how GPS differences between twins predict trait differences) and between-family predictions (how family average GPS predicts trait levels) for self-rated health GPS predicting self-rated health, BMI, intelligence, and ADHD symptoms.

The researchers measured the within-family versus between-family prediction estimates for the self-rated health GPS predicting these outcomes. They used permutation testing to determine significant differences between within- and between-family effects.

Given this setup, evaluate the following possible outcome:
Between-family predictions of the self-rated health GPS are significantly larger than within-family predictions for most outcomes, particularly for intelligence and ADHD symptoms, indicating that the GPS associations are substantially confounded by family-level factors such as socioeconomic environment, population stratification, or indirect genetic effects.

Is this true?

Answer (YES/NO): NO